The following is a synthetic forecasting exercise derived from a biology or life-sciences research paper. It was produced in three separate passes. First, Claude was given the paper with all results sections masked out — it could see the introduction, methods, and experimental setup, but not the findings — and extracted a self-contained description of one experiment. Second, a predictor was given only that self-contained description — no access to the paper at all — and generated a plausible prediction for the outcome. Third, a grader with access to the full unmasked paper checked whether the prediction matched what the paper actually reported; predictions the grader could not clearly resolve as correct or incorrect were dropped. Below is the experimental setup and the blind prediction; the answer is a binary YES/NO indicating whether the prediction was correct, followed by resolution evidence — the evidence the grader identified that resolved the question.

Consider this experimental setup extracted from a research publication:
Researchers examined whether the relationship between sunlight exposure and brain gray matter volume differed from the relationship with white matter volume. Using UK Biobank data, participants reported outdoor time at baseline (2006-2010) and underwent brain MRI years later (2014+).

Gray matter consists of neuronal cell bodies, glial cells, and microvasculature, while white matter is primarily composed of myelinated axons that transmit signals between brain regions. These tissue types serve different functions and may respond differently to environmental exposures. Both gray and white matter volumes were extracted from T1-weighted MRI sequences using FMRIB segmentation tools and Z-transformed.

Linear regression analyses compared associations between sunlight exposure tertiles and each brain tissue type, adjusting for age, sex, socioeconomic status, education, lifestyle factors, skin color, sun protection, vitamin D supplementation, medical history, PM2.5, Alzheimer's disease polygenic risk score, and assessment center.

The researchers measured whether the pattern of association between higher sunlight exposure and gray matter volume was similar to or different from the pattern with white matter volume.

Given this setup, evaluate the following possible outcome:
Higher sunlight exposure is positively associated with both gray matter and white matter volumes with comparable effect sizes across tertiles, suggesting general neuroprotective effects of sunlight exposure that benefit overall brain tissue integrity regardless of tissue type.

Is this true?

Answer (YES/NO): NO